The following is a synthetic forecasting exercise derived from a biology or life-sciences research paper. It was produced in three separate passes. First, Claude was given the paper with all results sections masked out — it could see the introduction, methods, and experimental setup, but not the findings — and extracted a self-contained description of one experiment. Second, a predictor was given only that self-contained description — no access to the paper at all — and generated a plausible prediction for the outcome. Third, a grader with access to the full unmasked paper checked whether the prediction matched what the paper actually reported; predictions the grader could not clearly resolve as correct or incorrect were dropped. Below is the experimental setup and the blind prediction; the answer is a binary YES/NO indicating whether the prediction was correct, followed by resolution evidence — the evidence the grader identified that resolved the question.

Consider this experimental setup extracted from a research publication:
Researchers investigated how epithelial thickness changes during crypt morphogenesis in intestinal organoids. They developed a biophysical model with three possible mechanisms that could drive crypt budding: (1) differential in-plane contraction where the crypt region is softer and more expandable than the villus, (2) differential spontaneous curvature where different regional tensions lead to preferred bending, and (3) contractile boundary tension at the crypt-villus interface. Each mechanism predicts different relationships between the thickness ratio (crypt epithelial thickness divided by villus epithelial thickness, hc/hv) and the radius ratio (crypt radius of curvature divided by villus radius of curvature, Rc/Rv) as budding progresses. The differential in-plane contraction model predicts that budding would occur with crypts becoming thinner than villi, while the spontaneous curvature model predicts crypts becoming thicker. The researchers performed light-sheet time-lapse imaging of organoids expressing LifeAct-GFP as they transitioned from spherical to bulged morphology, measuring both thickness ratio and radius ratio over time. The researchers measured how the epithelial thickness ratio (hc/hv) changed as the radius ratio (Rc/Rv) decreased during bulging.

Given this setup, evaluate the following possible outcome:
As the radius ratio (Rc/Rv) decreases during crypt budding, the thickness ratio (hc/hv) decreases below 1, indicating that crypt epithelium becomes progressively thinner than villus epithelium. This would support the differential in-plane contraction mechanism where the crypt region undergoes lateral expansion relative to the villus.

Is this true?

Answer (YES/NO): NO